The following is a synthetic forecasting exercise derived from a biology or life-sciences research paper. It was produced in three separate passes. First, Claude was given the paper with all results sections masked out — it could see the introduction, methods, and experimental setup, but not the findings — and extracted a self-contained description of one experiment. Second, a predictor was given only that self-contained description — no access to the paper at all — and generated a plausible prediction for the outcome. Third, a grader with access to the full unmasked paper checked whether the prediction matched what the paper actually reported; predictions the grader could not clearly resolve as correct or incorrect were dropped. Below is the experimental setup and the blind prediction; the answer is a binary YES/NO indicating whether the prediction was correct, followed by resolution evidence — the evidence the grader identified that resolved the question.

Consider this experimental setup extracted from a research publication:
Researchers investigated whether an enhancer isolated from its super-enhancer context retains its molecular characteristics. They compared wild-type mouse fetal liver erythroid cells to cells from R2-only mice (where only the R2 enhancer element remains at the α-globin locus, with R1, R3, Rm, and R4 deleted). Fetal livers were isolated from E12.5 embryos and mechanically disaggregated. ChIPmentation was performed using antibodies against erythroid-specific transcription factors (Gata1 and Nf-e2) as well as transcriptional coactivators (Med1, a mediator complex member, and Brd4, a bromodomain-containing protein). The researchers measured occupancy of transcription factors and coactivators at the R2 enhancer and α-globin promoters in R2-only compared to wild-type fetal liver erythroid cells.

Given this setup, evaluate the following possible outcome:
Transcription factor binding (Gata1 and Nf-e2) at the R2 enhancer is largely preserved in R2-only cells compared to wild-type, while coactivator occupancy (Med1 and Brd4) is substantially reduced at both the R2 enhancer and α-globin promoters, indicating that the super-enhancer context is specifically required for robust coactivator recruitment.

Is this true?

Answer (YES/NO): YES